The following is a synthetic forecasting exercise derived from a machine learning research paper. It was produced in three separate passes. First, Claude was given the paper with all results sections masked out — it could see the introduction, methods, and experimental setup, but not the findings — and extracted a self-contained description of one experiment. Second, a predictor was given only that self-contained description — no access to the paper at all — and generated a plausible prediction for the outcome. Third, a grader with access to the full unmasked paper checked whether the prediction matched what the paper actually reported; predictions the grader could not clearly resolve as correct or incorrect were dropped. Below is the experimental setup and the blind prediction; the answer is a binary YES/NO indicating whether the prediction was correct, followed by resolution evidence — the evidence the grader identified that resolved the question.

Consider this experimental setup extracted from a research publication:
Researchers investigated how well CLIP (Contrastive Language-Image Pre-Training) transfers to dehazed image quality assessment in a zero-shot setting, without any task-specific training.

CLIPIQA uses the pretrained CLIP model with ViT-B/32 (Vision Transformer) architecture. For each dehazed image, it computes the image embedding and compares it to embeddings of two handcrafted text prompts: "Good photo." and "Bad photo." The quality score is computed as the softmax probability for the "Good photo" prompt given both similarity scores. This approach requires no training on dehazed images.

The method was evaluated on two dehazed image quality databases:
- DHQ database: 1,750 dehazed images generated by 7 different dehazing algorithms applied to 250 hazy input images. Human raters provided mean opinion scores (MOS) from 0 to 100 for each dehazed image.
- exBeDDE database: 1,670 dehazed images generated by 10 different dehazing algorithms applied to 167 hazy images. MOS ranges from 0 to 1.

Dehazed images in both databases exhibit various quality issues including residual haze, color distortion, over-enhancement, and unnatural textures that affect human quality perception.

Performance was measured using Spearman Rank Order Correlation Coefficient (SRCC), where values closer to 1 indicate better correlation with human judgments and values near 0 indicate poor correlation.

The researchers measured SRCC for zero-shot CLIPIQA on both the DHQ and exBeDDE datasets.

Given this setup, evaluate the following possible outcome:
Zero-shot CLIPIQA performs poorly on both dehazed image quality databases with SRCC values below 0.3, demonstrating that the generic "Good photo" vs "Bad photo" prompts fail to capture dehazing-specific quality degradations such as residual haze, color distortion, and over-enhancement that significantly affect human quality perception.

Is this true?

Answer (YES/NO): NO